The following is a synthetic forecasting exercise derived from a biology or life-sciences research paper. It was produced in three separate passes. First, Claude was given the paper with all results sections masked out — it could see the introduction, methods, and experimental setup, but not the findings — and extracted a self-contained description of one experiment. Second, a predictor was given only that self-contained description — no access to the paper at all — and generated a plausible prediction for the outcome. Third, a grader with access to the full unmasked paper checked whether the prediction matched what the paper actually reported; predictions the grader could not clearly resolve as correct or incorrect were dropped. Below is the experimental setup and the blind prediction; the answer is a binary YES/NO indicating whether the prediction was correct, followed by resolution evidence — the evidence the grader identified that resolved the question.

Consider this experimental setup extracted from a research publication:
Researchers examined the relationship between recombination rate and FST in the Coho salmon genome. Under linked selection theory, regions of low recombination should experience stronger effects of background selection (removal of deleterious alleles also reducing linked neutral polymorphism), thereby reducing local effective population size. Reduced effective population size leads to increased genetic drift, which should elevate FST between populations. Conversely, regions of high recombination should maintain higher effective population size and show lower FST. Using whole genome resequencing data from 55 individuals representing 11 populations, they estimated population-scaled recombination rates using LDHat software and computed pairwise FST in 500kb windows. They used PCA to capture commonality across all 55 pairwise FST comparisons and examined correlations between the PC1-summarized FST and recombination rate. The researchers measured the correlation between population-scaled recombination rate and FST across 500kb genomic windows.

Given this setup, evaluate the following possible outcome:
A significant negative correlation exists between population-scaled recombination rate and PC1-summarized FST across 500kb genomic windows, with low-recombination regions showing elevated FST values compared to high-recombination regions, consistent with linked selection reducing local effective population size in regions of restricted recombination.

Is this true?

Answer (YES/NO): YES